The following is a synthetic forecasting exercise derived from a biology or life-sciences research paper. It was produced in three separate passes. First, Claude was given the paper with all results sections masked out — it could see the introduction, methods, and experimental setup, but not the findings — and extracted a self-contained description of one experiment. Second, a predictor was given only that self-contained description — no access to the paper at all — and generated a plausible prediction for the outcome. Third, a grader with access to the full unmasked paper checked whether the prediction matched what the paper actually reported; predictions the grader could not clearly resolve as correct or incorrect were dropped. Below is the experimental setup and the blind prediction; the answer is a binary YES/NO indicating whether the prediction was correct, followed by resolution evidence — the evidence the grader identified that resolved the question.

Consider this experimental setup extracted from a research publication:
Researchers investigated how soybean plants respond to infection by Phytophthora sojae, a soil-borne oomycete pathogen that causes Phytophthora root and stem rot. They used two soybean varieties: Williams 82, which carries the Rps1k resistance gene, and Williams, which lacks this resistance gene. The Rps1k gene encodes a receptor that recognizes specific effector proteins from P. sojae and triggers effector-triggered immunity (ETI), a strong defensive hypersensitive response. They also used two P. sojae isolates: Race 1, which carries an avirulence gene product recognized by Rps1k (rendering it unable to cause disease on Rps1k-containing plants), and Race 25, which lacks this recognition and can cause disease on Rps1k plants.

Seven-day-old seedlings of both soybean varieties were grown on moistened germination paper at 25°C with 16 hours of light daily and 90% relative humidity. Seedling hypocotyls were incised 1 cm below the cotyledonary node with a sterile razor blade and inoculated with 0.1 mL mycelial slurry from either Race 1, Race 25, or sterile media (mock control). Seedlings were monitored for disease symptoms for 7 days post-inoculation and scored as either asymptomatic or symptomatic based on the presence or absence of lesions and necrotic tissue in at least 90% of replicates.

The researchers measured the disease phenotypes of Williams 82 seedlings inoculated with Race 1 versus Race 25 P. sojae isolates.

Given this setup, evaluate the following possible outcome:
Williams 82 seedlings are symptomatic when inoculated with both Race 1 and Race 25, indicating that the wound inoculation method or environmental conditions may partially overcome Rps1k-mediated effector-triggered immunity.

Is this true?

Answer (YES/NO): NO